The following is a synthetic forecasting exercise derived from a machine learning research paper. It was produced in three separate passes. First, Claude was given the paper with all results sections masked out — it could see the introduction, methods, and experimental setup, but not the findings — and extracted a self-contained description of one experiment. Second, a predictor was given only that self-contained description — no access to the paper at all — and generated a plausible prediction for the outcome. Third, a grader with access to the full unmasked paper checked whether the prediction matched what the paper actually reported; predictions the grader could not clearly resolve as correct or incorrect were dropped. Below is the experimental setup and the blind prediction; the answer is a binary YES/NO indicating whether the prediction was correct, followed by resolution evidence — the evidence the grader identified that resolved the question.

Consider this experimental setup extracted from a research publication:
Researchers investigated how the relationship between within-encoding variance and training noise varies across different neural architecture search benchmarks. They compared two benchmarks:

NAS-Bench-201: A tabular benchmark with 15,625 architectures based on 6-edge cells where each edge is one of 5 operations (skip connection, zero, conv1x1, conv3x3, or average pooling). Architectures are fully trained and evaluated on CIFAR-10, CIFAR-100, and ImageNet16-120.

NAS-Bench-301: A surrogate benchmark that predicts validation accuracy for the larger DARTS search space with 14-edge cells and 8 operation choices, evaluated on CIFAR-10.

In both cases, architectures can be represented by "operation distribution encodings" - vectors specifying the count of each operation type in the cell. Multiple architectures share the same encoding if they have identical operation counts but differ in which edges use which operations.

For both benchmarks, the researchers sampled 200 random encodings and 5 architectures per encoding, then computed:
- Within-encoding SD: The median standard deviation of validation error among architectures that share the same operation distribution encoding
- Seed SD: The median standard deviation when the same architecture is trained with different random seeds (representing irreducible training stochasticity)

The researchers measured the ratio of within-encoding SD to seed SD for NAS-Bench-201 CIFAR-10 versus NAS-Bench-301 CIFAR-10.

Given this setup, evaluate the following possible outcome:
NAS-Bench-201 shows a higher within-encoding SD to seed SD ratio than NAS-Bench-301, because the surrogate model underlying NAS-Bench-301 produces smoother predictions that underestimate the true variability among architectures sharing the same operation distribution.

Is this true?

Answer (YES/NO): NO